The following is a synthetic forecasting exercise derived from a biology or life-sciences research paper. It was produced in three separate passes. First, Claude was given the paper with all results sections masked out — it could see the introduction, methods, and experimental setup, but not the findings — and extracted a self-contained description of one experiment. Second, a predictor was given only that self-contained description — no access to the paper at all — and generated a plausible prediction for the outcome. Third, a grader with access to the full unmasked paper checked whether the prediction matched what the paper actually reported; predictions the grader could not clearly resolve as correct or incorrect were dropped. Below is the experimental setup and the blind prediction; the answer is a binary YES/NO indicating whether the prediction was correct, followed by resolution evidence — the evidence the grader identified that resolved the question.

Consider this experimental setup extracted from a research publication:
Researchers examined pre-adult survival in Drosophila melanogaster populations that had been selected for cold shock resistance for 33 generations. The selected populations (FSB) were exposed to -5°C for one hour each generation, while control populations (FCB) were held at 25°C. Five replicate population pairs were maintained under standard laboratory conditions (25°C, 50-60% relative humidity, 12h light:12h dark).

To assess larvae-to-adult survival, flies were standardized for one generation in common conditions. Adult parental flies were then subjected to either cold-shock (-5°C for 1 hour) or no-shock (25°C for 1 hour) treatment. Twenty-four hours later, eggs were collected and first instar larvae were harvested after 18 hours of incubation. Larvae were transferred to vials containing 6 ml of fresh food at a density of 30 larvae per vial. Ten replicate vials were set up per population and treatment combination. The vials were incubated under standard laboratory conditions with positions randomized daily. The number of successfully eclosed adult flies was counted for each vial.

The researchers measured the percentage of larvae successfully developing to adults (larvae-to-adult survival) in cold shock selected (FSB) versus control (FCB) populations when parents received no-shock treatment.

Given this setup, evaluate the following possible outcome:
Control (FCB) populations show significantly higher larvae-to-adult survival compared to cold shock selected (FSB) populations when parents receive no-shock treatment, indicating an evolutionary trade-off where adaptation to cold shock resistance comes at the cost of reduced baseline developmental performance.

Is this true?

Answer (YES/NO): NO